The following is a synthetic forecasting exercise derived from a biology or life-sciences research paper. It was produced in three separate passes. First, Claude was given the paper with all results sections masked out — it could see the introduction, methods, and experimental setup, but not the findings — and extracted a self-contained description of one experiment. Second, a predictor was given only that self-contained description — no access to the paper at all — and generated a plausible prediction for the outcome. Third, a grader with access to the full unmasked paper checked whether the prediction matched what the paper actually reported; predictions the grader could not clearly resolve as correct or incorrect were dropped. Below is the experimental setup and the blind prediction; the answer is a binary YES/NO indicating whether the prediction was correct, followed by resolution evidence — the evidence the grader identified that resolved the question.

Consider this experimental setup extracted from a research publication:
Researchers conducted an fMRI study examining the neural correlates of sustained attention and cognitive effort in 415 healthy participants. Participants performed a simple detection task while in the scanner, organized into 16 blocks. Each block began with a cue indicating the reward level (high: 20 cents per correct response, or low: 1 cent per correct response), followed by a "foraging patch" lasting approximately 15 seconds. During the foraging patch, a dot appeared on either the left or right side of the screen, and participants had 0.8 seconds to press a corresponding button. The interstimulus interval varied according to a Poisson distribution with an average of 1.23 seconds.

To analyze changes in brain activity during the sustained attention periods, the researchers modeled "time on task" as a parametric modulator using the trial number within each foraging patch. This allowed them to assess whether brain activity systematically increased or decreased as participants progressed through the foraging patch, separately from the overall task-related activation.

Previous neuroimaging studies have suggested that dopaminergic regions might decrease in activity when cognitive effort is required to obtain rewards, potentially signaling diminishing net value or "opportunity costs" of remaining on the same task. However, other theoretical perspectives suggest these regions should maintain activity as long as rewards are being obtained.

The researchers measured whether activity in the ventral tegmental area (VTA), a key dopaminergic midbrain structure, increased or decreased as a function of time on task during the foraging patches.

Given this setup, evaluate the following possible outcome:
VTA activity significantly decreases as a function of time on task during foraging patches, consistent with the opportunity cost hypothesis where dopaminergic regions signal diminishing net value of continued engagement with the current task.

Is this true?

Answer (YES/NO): NO